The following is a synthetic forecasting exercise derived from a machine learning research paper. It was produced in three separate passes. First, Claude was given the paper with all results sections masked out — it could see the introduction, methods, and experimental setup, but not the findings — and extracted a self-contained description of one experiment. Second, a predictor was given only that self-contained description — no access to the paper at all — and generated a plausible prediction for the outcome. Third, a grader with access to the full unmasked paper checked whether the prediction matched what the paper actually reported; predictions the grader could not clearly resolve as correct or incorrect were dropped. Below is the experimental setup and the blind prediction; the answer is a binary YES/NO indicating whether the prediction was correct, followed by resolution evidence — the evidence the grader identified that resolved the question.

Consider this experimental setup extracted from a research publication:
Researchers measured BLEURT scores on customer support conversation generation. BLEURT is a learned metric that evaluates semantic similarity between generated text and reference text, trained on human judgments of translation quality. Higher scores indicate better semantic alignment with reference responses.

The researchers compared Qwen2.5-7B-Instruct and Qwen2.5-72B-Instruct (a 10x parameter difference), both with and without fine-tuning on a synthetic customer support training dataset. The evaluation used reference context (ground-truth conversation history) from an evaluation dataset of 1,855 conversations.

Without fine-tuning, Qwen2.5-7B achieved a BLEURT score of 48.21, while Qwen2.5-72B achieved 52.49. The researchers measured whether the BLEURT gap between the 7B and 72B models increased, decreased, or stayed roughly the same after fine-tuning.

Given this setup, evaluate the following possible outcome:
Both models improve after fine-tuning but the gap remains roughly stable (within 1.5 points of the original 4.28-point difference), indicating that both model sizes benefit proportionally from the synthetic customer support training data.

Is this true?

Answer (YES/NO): NO